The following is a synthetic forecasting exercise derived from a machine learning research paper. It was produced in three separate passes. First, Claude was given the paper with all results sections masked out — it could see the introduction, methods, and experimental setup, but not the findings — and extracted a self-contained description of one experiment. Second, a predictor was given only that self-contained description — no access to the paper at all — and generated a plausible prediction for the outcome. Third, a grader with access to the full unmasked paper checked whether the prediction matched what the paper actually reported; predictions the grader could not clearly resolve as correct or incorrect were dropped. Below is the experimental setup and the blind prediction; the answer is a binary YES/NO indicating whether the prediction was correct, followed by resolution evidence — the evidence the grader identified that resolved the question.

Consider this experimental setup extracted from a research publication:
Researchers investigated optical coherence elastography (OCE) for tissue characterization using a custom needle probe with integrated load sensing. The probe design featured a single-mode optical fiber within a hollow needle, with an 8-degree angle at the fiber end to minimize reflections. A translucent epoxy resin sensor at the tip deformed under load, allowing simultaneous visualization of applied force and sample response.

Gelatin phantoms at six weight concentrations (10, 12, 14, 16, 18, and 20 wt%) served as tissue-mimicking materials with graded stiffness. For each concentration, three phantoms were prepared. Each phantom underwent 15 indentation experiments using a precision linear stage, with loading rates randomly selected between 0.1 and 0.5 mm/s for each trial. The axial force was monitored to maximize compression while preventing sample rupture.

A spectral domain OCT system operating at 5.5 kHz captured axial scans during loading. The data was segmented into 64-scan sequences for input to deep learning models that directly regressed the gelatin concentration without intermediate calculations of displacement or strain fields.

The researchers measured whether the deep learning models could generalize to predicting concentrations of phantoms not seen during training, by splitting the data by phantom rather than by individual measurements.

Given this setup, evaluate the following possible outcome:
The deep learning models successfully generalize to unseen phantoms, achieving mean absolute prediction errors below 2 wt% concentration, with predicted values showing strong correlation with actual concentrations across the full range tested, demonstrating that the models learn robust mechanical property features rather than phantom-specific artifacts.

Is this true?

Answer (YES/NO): NO